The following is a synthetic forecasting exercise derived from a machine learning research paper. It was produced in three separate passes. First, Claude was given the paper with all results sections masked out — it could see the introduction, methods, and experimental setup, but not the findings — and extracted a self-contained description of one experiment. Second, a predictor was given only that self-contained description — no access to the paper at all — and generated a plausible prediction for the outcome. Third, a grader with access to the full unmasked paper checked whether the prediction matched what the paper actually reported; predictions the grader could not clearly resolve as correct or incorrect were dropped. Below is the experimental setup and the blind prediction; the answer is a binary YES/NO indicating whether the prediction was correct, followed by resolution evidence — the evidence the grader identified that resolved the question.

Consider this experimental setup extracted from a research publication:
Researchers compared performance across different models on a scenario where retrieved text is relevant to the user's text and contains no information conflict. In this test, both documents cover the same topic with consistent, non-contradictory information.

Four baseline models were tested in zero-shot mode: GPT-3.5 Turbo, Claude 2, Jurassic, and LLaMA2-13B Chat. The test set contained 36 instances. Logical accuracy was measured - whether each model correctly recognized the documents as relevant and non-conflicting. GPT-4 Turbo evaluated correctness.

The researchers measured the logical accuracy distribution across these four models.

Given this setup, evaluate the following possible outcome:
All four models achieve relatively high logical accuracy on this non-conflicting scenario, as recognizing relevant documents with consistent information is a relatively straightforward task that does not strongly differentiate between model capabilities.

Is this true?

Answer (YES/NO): YES